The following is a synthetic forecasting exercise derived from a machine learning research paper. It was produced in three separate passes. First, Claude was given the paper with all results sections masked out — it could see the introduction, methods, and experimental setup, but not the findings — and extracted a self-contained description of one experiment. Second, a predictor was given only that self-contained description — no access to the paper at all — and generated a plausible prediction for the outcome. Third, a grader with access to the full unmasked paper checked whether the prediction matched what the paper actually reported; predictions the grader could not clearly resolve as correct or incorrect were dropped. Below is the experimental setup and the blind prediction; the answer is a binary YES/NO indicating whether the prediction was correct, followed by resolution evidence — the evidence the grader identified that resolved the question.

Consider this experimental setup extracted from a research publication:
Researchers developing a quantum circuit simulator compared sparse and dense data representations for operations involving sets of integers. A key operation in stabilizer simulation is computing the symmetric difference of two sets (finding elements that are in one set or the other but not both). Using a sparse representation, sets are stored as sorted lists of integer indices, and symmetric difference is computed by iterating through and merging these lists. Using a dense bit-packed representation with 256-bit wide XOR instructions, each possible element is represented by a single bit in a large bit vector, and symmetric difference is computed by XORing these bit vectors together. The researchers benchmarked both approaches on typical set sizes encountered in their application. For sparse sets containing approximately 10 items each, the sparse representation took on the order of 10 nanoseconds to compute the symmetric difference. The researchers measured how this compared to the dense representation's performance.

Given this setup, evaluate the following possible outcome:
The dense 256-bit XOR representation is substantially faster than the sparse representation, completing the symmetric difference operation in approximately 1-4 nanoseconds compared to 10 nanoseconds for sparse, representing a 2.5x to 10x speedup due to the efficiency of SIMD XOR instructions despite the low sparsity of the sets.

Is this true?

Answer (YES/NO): NO